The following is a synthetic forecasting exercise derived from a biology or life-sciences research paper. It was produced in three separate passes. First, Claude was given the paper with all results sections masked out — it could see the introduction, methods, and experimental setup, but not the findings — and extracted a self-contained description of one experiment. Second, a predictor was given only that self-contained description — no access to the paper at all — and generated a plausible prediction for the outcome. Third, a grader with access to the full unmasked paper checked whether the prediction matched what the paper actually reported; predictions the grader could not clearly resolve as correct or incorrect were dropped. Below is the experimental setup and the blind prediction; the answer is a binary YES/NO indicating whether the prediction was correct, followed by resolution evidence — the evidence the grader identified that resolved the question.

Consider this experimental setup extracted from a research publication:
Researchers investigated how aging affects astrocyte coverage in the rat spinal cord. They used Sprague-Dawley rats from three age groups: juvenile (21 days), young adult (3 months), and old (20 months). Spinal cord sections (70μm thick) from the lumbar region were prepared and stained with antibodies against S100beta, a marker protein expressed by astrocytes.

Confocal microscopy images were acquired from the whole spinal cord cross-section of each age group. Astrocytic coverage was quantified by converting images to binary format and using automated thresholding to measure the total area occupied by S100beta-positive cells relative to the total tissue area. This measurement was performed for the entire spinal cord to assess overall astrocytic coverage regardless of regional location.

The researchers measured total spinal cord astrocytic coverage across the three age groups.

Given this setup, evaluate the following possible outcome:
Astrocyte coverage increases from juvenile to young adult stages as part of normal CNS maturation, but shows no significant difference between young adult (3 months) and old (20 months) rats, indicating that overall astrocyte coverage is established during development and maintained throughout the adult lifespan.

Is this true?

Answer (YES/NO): NO